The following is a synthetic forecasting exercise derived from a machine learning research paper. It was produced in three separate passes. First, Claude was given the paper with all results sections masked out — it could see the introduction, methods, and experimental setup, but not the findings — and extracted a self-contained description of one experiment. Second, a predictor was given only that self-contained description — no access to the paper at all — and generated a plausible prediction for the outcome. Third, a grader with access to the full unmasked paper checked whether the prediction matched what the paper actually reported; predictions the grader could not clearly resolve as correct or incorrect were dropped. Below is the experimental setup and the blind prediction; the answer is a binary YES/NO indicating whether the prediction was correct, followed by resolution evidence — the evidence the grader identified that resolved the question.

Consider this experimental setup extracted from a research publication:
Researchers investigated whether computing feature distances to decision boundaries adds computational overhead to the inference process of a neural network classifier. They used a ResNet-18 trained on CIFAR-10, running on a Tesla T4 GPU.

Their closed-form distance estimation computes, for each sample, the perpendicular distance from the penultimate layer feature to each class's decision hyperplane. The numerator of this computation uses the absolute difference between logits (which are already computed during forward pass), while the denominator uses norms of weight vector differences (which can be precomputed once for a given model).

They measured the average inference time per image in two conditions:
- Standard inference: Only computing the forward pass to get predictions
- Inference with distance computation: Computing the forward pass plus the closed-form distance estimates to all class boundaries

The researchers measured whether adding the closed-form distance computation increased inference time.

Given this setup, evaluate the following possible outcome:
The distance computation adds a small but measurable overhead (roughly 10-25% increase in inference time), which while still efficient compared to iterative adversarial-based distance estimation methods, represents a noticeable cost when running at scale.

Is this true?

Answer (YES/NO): NO